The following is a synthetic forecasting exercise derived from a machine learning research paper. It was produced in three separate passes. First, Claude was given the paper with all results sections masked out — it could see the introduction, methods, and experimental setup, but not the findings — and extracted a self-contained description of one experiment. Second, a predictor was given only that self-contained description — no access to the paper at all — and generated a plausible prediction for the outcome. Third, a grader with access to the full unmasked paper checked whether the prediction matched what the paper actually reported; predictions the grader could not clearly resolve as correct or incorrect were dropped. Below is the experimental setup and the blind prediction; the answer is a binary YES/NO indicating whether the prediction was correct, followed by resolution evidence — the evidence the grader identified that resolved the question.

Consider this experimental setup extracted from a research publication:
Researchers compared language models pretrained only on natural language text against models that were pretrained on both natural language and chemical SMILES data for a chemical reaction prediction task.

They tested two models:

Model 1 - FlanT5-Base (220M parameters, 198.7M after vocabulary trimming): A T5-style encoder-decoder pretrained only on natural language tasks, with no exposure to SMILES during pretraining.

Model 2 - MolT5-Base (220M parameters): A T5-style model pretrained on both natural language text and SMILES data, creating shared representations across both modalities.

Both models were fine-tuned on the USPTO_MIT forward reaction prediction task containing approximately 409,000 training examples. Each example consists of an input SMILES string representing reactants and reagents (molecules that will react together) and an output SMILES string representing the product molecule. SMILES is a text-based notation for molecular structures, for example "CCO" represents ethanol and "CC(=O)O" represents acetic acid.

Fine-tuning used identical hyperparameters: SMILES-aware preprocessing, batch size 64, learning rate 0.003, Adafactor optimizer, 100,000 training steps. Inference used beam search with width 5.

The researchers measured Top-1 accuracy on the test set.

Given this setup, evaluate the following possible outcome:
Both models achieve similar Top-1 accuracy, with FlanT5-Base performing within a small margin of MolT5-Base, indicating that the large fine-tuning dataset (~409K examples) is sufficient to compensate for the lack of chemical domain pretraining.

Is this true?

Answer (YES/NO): YES